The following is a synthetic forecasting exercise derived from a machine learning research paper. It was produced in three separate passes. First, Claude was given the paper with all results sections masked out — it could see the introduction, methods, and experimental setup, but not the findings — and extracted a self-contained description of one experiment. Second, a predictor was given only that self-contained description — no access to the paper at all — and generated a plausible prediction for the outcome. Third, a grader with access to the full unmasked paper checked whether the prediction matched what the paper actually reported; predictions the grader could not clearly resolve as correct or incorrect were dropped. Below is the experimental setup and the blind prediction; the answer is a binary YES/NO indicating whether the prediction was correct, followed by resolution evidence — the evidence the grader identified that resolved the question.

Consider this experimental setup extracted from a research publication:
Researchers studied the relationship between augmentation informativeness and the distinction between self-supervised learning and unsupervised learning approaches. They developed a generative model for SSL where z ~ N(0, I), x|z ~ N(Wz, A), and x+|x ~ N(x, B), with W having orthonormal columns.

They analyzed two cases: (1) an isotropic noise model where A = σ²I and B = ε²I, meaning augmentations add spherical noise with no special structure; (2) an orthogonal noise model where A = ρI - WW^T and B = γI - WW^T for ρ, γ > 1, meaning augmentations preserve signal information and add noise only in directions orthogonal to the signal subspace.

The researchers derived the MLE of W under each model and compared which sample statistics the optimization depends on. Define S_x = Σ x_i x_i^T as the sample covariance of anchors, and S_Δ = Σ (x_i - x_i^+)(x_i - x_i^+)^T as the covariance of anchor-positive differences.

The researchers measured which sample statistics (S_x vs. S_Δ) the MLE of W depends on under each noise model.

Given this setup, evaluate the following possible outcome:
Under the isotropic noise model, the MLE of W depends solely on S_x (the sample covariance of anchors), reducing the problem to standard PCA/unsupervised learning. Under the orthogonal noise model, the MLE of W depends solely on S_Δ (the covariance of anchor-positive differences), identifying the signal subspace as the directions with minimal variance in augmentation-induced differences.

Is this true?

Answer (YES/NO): YES